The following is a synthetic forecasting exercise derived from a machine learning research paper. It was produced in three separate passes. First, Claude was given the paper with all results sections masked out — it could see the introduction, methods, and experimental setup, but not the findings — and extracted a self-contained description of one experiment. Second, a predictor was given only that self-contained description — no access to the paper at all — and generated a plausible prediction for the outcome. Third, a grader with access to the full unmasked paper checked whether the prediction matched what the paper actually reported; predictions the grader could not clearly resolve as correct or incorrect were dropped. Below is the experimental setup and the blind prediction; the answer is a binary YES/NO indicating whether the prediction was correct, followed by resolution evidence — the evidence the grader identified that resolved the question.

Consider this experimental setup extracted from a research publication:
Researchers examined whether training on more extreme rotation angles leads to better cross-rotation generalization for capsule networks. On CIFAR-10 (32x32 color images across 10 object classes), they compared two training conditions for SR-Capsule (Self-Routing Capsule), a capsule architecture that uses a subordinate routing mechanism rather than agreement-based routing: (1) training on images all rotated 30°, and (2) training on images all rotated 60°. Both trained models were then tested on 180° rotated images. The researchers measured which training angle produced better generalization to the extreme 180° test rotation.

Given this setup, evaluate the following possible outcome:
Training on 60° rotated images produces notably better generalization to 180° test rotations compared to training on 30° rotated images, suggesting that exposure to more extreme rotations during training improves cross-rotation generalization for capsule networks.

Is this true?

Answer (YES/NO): YES